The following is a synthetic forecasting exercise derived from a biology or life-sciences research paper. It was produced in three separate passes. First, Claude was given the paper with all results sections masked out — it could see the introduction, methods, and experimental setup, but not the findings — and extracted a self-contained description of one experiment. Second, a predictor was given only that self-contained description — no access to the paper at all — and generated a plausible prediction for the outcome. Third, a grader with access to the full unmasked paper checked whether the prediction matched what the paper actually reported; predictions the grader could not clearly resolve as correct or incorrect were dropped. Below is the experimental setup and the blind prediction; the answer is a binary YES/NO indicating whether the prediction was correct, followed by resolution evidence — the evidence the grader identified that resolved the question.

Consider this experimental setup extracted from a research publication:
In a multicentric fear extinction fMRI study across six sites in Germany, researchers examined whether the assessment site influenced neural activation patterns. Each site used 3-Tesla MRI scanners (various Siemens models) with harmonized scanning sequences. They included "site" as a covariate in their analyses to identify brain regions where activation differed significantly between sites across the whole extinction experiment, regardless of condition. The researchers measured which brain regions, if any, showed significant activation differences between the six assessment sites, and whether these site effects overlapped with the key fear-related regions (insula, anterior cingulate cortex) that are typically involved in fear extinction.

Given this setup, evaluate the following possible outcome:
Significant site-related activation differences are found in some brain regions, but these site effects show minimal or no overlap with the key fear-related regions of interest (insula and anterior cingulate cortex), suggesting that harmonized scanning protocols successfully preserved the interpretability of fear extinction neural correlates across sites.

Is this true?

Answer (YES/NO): YES